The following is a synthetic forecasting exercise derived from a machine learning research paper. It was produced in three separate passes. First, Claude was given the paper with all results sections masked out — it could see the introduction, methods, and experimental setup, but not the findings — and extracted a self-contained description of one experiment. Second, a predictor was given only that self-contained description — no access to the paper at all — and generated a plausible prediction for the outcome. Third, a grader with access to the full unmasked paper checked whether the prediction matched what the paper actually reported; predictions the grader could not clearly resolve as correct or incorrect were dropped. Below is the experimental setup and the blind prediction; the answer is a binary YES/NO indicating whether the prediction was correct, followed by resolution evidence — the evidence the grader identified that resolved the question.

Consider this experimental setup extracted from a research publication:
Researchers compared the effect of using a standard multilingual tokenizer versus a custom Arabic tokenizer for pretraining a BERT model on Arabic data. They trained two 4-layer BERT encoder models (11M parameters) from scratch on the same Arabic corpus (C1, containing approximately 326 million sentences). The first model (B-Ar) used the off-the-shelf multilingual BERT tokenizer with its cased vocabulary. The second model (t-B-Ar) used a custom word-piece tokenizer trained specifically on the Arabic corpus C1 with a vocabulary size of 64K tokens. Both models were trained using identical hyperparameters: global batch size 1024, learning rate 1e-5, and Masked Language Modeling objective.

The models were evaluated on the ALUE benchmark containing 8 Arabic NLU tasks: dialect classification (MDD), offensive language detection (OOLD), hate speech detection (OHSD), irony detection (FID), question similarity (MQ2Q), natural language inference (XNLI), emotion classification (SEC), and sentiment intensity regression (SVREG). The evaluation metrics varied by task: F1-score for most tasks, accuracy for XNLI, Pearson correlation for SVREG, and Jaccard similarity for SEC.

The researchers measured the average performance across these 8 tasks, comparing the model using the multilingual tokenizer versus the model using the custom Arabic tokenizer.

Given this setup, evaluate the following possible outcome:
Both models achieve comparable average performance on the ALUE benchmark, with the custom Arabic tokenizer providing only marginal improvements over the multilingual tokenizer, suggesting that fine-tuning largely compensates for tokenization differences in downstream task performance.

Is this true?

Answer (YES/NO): NO